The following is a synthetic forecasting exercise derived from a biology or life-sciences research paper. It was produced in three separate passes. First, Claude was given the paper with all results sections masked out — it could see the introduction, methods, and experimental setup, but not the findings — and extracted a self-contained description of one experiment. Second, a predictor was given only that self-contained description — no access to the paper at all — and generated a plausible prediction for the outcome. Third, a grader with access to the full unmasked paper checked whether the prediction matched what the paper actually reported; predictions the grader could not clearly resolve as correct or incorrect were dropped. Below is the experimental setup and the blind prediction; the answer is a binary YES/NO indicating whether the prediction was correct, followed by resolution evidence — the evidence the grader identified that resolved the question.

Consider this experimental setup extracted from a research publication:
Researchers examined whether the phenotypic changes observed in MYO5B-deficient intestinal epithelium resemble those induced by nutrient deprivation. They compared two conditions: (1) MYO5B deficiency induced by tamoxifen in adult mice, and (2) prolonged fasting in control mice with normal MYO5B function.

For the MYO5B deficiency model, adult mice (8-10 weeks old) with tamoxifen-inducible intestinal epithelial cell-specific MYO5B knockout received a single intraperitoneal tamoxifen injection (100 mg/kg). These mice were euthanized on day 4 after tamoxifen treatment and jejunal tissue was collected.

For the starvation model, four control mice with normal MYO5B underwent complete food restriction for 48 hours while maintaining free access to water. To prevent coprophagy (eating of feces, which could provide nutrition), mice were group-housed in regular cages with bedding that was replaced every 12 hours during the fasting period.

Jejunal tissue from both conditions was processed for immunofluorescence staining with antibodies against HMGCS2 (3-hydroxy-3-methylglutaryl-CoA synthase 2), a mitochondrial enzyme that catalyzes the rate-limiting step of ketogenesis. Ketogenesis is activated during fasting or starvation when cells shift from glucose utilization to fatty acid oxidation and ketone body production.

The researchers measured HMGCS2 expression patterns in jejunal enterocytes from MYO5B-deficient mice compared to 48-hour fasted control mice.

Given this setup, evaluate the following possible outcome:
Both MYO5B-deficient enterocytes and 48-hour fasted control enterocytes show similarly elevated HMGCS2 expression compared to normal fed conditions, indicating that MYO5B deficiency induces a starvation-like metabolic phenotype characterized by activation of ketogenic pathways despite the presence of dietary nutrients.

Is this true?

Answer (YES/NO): YES